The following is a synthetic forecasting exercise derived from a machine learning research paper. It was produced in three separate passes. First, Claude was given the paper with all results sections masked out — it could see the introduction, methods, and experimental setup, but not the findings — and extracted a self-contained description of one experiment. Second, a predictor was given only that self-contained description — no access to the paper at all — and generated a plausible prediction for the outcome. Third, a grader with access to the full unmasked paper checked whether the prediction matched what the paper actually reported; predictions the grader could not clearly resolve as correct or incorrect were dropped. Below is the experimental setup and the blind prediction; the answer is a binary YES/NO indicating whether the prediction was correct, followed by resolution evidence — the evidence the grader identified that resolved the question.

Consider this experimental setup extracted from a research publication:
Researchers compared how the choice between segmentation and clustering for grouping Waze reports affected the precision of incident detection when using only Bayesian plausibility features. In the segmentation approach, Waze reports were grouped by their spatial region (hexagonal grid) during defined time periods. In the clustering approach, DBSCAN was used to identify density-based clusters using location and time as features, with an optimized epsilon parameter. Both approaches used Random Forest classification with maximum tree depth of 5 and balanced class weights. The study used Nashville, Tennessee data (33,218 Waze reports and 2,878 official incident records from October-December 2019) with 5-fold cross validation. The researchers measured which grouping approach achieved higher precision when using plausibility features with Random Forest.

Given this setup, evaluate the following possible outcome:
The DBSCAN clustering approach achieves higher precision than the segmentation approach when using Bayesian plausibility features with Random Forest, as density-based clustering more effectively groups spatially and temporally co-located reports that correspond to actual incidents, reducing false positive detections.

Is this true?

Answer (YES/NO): YES